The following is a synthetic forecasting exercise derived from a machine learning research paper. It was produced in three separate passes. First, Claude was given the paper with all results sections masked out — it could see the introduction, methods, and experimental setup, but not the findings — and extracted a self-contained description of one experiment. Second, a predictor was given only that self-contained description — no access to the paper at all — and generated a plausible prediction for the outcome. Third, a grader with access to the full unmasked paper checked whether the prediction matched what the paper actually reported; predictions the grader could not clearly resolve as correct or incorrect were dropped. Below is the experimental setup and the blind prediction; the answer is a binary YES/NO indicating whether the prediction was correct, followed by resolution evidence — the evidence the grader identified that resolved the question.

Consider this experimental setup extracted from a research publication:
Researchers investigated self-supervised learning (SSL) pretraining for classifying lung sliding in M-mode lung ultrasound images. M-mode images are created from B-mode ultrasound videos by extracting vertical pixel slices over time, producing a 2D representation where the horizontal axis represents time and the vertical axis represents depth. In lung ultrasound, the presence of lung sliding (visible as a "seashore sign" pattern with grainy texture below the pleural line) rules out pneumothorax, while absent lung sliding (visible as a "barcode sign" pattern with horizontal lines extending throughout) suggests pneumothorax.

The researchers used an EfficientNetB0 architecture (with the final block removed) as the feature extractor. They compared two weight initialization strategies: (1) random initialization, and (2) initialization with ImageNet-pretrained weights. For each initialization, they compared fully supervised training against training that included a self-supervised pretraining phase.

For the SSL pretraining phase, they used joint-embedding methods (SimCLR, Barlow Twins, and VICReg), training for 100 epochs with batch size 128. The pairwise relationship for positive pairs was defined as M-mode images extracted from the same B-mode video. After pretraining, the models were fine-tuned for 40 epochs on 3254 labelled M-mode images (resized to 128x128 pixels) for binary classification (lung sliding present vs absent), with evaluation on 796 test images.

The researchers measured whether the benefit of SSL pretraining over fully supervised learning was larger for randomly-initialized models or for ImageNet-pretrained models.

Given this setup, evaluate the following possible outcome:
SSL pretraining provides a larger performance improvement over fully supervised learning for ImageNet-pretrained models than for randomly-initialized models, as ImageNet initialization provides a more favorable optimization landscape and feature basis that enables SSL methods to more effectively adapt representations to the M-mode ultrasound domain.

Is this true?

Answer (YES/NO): NO